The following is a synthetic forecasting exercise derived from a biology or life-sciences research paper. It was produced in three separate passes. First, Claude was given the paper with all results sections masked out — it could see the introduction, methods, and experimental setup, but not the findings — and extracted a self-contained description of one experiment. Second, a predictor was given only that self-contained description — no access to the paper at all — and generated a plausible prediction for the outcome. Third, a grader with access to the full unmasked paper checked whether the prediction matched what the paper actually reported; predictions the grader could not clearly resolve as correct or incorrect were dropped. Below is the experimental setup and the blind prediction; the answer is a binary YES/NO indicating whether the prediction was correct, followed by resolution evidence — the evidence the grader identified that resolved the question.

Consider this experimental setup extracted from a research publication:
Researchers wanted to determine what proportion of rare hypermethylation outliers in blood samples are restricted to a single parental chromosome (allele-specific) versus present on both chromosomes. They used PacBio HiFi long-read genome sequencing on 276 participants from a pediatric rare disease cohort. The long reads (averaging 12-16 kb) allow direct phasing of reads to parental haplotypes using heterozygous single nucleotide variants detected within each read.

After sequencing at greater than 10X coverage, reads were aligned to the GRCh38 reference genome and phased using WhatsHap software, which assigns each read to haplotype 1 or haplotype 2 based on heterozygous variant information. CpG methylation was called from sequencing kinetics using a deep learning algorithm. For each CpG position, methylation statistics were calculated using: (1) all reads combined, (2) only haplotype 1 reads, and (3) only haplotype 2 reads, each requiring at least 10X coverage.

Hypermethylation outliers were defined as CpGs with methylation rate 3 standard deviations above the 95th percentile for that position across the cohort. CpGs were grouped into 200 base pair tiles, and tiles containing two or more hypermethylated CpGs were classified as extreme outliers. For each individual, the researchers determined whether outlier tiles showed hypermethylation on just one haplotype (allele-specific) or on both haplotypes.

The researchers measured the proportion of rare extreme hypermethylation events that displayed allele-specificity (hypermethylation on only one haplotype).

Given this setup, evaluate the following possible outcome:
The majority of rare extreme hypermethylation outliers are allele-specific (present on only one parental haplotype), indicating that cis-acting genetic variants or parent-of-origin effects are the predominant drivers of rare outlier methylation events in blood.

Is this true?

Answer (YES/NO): YES